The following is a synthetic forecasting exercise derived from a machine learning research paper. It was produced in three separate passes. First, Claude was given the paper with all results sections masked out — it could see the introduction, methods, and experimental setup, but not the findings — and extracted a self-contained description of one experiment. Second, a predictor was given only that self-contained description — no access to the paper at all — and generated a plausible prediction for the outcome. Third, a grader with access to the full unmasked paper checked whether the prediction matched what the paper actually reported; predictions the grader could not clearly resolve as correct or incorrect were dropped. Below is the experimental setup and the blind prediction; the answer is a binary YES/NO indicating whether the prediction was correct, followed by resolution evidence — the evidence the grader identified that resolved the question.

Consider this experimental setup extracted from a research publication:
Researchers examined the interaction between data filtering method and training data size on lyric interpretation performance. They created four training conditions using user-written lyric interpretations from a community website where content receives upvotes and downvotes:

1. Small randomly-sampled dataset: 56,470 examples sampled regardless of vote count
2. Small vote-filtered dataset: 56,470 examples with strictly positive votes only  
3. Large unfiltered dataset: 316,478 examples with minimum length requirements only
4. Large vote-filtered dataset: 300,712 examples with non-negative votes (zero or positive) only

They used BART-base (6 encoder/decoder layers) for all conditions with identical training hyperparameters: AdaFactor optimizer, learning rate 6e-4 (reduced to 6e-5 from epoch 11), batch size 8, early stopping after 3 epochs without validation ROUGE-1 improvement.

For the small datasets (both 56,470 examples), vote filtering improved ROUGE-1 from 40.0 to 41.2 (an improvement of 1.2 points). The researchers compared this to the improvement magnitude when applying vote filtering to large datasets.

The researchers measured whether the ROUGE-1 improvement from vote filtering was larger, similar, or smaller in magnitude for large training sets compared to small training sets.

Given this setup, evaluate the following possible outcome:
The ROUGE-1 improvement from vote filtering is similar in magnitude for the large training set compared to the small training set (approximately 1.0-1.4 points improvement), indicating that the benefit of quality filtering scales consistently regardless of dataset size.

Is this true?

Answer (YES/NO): NO